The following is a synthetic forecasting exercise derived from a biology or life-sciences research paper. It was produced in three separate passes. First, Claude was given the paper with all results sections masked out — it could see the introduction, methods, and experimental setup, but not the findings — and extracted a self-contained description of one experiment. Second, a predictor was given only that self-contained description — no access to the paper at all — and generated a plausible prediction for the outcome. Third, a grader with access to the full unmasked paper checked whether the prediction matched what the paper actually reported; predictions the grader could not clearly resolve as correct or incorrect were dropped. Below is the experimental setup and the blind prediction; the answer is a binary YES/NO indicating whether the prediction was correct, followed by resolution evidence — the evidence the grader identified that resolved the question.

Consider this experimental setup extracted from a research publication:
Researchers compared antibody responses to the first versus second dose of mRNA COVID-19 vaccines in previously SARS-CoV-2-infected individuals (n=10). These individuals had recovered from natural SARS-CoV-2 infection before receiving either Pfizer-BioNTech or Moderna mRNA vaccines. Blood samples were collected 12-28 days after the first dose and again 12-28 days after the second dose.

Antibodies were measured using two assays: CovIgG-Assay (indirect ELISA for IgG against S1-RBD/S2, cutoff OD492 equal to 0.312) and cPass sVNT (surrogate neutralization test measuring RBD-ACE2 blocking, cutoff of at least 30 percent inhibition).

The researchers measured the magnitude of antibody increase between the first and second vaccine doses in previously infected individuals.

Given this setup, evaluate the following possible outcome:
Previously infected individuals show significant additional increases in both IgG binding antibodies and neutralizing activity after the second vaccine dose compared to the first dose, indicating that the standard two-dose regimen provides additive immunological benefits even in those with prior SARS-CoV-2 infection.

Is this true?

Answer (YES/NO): NO